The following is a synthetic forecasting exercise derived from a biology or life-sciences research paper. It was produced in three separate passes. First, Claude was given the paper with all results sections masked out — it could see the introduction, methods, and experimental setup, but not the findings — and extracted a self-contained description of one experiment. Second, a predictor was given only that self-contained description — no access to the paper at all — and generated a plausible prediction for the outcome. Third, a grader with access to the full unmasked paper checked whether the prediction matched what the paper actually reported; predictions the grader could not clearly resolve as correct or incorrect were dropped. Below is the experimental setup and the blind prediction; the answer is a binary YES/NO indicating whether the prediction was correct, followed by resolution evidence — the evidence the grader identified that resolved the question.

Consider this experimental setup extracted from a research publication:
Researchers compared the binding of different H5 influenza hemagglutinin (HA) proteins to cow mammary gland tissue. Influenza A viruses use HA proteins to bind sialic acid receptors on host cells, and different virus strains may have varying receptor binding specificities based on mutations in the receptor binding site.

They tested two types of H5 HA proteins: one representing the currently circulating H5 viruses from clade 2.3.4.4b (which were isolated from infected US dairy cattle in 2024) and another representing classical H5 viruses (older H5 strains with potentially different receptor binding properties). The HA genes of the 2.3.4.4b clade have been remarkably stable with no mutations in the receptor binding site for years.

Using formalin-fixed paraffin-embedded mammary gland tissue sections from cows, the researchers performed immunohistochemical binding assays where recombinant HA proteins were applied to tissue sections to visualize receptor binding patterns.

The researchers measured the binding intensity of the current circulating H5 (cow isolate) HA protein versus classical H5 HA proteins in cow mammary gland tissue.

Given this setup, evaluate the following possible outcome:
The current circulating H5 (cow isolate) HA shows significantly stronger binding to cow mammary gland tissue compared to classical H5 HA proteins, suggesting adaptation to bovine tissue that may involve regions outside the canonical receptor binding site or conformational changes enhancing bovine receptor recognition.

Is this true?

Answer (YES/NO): NO